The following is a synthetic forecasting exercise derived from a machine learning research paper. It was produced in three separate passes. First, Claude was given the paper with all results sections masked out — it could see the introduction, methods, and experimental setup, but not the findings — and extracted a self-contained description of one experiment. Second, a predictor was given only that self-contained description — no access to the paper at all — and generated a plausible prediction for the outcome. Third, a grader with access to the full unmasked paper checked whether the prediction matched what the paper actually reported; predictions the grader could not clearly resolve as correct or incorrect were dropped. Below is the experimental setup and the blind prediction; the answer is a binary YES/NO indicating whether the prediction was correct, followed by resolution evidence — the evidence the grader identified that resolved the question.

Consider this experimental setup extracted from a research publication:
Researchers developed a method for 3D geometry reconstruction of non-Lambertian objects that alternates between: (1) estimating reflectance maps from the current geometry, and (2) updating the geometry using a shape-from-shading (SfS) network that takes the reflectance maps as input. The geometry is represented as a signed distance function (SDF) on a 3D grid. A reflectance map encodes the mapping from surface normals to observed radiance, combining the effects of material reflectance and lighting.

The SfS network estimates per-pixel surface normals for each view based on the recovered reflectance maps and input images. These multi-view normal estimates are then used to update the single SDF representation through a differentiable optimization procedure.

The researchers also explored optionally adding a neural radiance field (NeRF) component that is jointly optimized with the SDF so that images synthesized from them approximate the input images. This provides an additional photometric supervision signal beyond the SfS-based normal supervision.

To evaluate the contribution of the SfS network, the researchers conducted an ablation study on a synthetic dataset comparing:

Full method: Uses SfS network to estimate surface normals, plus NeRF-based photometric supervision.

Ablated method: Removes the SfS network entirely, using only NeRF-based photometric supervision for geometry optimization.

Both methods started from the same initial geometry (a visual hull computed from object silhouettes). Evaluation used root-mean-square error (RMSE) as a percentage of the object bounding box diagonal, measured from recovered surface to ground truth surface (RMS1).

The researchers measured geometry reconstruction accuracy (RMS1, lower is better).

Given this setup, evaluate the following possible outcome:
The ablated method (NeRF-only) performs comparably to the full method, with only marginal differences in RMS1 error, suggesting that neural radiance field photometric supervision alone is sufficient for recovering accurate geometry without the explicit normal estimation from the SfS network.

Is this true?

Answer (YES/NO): NO